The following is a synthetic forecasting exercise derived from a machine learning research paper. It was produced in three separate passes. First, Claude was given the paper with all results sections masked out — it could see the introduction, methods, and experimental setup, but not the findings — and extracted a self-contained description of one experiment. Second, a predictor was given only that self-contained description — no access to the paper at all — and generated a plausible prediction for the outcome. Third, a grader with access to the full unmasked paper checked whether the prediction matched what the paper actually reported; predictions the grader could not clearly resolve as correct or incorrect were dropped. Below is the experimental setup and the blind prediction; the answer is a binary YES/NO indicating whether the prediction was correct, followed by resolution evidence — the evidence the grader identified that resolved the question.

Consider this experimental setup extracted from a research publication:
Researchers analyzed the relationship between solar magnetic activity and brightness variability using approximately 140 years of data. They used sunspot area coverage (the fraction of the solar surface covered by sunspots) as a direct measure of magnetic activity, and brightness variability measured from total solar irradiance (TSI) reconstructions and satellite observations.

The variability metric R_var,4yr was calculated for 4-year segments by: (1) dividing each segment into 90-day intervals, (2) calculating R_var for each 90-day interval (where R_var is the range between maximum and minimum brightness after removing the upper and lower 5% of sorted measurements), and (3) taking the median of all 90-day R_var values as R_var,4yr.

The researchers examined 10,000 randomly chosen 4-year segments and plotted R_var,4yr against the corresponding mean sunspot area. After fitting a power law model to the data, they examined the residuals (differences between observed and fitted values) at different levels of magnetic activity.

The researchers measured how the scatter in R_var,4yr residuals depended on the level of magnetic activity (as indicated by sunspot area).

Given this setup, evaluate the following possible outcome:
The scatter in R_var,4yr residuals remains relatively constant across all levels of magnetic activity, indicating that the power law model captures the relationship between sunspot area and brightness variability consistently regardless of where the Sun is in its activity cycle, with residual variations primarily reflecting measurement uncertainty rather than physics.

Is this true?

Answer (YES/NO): YES